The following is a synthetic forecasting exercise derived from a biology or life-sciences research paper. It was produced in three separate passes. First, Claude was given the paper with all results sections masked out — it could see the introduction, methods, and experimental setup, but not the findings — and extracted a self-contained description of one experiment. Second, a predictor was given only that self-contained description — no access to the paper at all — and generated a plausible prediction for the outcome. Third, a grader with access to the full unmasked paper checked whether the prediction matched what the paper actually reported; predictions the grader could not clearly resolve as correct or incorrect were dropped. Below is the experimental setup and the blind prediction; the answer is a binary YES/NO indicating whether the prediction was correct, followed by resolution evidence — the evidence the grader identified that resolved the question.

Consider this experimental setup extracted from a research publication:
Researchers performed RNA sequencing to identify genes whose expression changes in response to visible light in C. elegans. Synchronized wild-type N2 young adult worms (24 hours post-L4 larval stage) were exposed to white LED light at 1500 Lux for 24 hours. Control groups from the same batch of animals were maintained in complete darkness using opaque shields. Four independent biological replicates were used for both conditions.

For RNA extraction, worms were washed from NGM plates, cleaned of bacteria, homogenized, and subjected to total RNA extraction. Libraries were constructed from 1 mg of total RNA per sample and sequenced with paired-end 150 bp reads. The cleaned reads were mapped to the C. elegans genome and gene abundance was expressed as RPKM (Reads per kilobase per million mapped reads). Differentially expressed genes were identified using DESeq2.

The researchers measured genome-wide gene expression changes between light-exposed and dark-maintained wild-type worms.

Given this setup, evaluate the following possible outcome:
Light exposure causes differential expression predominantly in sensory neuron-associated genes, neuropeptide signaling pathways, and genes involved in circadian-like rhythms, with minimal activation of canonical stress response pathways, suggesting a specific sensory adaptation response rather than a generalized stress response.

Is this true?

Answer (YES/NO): NO